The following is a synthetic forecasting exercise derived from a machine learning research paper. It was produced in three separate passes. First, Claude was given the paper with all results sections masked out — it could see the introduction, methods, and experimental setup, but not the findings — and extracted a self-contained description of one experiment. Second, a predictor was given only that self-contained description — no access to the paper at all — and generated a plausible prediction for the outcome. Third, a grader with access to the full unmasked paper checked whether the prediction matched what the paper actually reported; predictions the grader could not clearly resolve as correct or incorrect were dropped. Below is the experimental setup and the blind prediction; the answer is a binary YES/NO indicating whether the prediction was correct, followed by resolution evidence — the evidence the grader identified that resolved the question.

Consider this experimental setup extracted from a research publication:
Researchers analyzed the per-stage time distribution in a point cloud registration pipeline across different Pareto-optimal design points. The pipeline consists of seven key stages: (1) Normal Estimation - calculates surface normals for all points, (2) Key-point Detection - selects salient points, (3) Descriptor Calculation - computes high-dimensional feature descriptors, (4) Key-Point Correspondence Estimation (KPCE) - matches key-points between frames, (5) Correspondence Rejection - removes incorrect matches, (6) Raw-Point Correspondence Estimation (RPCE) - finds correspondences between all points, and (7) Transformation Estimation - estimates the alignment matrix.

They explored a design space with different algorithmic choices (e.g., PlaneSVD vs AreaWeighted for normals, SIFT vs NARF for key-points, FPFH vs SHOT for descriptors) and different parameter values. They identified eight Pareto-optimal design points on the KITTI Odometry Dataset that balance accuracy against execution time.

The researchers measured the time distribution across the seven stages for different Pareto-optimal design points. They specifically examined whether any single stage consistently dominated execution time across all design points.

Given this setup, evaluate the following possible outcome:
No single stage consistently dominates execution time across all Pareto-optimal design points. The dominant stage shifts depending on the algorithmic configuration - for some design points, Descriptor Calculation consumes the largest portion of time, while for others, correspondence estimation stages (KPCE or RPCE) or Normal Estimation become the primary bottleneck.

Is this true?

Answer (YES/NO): YES